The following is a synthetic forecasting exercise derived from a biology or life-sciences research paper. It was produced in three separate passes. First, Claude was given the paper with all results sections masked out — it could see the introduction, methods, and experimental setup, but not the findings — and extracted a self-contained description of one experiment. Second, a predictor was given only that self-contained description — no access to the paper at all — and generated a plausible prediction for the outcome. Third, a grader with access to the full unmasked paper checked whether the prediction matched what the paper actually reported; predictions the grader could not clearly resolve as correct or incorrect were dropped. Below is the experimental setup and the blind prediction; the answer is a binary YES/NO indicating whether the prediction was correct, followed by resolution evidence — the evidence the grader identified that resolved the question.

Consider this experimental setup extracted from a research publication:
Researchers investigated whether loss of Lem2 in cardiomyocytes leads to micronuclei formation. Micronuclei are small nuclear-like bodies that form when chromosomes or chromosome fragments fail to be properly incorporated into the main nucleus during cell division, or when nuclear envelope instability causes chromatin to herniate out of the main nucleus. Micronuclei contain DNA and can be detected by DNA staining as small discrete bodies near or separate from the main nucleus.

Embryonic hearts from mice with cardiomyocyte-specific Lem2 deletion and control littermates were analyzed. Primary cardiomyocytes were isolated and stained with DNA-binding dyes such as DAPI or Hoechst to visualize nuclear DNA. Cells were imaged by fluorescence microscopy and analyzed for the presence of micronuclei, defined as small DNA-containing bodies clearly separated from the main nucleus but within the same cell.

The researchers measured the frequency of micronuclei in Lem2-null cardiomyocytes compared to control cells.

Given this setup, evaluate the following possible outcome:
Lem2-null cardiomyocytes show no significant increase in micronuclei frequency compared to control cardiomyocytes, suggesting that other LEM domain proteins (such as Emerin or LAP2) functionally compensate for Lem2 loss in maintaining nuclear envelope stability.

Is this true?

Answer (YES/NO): NO